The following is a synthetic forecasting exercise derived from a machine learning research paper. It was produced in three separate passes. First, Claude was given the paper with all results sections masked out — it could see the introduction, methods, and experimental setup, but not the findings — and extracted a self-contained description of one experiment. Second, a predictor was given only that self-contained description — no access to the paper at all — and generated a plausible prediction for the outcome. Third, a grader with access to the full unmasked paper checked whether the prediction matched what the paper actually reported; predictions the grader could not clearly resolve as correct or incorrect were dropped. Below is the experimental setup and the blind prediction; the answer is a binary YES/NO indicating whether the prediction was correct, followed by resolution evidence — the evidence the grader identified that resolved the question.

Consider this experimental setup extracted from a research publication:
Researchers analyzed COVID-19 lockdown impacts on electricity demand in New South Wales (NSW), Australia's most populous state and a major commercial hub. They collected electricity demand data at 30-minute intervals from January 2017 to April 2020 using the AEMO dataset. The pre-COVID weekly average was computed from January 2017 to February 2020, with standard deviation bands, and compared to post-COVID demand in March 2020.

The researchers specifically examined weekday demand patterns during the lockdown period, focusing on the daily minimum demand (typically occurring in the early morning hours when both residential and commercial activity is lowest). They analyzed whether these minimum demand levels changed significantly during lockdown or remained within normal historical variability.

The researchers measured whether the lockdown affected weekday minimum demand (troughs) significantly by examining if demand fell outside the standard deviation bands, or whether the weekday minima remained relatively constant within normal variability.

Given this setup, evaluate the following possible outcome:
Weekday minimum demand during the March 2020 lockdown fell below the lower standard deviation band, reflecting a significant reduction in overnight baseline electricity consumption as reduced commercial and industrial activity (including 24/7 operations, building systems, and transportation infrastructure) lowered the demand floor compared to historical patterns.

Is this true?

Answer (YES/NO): NO